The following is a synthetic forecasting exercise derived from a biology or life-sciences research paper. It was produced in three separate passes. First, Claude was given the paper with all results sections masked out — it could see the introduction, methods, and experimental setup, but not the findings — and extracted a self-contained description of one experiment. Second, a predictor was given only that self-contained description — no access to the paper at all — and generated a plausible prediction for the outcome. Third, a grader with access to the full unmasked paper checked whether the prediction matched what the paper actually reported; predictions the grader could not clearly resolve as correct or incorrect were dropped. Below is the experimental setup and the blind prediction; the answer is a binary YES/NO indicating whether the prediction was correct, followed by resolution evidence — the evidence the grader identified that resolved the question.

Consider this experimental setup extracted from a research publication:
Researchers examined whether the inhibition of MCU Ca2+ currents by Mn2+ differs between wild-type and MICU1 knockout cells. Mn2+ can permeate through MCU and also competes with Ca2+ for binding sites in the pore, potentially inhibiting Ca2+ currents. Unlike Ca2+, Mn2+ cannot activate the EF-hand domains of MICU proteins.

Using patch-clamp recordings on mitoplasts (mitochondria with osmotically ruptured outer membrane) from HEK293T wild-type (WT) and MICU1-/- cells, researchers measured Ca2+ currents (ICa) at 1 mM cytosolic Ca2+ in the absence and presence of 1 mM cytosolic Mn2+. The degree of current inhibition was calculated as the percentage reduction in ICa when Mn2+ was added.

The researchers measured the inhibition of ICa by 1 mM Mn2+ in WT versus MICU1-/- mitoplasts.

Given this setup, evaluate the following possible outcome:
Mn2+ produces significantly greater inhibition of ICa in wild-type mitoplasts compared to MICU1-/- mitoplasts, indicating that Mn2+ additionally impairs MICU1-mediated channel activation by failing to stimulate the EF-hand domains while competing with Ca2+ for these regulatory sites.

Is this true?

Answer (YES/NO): NO